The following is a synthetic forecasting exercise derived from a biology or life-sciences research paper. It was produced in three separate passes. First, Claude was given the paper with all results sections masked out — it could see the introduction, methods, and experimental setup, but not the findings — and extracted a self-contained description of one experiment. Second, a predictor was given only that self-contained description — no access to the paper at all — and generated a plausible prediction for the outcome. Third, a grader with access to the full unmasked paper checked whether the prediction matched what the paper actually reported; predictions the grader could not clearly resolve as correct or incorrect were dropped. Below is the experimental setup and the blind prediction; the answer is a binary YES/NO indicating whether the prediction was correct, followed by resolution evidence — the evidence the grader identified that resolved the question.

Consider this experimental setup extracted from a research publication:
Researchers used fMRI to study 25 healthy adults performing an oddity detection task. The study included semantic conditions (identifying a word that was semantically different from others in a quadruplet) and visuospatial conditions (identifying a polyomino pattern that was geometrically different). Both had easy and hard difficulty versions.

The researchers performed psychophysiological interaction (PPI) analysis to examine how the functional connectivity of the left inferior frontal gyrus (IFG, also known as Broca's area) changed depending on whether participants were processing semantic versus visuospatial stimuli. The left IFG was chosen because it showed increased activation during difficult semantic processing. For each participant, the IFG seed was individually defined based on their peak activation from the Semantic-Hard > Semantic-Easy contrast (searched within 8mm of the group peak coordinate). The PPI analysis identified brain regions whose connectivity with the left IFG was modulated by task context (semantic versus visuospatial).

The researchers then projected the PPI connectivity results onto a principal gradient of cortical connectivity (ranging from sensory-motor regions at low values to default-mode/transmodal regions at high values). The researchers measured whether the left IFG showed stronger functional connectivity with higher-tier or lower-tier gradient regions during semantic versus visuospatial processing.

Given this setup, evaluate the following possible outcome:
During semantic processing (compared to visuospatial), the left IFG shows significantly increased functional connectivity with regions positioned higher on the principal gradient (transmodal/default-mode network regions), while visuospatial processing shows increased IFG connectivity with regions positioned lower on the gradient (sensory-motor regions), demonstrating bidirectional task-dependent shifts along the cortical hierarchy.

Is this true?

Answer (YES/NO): NO